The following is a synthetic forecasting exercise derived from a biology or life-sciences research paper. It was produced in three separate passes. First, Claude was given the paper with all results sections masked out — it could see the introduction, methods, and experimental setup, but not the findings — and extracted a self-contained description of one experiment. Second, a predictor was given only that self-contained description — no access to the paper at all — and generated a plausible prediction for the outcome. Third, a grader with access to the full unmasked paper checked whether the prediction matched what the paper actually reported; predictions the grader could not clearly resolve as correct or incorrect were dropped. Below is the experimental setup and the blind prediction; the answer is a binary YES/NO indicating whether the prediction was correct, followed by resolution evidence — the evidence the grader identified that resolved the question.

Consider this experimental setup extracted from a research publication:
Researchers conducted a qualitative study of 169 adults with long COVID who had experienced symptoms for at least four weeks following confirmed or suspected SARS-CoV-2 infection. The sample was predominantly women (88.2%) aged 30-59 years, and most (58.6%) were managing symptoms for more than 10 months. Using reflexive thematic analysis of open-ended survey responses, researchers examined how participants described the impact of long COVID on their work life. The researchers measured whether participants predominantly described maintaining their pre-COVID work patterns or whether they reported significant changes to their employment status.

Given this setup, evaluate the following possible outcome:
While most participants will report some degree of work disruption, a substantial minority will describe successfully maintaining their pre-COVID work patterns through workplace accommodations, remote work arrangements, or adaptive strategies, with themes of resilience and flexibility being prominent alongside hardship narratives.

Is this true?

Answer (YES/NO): NO